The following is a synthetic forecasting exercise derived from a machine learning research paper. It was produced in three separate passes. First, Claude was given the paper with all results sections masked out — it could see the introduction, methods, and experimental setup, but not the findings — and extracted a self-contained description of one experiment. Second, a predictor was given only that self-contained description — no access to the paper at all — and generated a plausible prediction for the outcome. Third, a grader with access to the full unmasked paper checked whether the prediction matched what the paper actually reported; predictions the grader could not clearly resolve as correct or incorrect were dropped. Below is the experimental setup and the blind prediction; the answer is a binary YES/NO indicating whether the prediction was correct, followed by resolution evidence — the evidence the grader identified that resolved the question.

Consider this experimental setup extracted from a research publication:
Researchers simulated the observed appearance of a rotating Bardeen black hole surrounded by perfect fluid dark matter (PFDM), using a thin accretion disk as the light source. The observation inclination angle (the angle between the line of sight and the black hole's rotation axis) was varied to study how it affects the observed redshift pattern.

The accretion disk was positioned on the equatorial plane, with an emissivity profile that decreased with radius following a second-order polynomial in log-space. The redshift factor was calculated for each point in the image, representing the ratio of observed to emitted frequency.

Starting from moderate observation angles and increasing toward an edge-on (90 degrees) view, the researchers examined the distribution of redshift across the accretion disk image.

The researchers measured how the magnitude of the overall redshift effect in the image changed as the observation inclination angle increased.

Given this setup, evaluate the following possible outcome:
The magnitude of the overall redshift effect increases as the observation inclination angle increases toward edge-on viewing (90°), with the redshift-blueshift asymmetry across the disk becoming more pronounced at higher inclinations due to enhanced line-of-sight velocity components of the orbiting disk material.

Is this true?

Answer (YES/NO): YES